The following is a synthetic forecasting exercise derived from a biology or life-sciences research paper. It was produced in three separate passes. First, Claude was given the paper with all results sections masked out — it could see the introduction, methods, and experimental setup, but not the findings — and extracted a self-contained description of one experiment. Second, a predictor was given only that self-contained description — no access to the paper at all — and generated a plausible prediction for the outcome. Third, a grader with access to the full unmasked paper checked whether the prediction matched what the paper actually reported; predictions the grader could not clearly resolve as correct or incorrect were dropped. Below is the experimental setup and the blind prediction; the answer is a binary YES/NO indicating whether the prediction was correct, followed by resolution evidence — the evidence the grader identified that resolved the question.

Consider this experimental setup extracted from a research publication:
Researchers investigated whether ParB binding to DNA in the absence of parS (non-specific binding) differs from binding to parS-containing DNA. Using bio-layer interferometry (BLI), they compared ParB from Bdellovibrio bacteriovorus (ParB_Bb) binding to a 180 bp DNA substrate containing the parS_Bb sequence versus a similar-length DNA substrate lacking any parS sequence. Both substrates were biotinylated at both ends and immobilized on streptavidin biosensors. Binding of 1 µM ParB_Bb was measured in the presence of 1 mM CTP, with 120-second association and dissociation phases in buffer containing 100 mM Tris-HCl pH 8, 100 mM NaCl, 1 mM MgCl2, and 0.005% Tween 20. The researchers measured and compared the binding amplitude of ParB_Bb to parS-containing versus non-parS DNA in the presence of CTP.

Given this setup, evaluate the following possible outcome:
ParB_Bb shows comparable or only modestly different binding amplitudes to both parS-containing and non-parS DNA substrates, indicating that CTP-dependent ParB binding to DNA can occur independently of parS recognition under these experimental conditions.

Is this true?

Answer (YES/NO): NO